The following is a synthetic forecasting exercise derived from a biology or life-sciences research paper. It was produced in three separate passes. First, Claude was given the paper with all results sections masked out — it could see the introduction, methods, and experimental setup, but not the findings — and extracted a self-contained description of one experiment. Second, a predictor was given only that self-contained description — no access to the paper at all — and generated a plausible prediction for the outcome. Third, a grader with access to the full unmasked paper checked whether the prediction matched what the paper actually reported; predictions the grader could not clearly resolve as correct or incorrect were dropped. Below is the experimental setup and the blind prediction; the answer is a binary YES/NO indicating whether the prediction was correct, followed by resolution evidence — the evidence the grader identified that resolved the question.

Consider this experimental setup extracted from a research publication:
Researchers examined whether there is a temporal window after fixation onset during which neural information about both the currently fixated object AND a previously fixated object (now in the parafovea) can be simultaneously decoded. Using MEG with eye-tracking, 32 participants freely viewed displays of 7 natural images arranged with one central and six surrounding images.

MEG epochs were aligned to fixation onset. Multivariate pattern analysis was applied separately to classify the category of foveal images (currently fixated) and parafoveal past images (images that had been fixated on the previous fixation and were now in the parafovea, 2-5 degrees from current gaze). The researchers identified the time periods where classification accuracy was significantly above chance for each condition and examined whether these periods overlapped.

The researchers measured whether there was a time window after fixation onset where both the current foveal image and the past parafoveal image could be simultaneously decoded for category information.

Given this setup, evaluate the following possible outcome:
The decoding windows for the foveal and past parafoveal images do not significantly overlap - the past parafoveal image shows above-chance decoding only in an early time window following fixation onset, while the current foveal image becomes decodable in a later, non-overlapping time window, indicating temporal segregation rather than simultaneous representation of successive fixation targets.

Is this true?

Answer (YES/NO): NO